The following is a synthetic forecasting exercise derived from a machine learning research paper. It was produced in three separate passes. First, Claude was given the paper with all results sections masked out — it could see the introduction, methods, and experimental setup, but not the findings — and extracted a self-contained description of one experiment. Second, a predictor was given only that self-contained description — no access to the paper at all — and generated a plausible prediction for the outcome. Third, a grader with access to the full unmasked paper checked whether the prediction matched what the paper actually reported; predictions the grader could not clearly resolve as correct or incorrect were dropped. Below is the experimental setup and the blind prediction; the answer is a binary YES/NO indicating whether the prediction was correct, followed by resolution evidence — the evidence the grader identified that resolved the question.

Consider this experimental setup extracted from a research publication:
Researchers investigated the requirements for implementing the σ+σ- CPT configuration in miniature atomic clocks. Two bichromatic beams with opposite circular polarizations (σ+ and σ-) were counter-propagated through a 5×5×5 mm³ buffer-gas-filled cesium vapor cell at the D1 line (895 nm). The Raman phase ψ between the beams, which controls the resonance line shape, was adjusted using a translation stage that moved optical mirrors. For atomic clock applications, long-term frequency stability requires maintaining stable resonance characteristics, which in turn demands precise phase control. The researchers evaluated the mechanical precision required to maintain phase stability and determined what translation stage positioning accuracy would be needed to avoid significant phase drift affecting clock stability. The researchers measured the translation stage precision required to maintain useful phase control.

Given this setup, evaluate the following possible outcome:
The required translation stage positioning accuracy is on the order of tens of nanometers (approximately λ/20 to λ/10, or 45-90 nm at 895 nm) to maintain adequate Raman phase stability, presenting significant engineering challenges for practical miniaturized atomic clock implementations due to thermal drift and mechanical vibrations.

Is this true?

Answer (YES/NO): NO